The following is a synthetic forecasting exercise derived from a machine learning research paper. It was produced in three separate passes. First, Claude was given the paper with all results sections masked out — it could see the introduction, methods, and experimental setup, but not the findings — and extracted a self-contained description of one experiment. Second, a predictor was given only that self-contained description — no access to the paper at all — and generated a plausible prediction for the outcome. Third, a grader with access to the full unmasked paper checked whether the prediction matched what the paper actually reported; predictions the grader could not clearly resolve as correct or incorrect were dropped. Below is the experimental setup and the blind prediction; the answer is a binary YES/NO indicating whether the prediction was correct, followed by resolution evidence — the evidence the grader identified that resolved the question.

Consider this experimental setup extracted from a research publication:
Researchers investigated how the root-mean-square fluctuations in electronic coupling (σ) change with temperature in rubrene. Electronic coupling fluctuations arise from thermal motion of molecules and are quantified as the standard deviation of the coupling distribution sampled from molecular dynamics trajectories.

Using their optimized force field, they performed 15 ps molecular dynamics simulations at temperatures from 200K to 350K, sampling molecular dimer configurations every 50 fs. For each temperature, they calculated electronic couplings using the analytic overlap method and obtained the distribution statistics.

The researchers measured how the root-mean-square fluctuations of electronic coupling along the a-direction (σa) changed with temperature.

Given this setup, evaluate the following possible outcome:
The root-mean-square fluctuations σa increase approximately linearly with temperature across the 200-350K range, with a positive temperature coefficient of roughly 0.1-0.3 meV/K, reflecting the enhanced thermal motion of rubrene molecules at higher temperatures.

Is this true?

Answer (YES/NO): NO